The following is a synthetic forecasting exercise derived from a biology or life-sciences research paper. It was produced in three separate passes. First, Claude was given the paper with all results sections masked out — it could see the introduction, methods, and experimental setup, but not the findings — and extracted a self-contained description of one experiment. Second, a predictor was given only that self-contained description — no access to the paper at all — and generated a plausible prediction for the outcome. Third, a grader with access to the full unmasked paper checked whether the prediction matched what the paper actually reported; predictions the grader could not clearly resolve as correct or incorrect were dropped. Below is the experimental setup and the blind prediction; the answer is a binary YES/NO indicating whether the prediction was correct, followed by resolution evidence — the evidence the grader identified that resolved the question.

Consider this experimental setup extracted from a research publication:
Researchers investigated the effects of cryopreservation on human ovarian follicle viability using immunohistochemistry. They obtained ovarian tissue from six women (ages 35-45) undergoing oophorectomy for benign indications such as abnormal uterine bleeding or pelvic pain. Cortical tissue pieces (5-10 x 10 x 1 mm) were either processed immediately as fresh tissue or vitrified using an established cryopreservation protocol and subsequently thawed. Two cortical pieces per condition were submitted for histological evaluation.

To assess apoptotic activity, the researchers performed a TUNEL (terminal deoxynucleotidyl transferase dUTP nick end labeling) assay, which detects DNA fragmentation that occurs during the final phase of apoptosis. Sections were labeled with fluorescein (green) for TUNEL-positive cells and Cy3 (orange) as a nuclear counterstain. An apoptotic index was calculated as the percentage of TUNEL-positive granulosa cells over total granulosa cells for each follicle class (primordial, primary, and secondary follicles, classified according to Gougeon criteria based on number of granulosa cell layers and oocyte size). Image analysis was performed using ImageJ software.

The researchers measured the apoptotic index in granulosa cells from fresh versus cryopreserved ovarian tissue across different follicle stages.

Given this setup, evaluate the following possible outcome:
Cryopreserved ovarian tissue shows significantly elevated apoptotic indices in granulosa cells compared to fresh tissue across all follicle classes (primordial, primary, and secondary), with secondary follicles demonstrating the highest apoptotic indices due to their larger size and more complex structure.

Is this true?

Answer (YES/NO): NO